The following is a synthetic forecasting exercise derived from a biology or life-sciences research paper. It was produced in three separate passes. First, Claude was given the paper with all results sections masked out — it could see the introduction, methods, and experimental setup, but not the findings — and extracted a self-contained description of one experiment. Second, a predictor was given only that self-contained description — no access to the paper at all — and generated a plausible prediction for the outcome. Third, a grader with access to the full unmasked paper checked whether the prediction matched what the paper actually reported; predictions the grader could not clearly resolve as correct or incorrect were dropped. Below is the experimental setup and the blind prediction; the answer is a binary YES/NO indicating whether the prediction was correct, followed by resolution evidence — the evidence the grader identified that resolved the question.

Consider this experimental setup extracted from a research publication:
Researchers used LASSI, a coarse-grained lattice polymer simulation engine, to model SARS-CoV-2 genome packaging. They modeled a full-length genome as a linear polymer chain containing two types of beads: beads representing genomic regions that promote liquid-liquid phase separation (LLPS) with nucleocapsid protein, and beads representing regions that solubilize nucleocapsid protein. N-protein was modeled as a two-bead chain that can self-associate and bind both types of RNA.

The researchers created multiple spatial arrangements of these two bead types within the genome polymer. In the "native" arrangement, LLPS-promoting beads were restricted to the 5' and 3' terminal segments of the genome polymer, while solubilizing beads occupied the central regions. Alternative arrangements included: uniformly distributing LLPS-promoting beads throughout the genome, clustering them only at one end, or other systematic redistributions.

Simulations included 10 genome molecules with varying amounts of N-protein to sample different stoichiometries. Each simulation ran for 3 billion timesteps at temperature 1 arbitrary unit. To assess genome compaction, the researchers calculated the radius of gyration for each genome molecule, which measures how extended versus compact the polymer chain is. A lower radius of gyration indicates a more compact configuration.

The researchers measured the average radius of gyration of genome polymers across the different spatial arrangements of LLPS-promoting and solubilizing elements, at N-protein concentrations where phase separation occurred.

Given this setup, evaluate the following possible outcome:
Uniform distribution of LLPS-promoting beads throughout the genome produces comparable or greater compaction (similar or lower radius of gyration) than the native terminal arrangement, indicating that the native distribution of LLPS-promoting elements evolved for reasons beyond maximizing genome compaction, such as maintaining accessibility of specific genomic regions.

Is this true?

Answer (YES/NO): NO